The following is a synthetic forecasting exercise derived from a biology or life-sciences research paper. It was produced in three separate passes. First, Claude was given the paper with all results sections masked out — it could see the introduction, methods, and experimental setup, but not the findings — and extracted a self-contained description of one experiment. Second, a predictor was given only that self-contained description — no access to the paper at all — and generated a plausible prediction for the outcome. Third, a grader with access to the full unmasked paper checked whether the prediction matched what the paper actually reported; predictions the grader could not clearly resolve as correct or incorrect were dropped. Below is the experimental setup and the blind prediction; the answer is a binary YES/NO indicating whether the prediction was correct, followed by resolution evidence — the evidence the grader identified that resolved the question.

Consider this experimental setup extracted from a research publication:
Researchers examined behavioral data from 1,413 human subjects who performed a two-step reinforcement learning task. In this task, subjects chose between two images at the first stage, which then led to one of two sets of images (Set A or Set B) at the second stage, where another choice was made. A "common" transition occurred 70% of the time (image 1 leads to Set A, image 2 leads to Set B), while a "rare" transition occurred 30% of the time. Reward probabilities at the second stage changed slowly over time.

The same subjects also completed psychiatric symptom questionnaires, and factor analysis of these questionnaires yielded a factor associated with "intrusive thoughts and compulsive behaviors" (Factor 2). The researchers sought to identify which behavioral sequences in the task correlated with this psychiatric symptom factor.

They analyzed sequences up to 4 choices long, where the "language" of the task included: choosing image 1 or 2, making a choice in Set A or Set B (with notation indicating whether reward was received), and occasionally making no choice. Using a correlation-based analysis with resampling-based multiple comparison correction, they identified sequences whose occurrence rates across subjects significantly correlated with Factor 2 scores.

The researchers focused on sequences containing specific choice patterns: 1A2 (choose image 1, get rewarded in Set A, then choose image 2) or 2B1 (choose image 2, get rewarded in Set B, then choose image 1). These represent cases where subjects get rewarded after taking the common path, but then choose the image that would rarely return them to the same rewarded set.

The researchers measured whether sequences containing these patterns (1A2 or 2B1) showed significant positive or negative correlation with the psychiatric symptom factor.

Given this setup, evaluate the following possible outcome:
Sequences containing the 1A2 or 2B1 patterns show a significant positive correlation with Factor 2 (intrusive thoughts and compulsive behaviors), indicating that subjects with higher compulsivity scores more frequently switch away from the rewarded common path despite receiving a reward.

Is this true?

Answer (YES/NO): YES